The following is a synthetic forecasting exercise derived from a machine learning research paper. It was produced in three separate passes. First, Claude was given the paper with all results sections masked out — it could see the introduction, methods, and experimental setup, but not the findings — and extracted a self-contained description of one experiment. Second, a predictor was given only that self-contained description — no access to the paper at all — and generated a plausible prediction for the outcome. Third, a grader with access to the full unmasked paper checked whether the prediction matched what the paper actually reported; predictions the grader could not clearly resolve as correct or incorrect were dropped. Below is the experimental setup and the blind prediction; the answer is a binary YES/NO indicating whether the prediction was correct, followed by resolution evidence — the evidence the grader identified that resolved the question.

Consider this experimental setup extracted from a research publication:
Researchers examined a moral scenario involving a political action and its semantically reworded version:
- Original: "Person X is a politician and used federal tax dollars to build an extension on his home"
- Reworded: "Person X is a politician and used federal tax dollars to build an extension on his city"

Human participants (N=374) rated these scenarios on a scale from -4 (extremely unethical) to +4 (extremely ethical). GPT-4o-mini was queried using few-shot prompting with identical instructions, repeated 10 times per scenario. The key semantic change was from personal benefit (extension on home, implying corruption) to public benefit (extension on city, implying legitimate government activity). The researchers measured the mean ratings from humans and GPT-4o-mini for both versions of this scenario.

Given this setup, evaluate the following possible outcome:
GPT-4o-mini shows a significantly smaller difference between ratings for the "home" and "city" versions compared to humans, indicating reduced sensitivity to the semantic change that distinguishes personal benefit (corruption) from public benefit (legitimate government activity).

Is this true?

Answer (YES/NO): YES